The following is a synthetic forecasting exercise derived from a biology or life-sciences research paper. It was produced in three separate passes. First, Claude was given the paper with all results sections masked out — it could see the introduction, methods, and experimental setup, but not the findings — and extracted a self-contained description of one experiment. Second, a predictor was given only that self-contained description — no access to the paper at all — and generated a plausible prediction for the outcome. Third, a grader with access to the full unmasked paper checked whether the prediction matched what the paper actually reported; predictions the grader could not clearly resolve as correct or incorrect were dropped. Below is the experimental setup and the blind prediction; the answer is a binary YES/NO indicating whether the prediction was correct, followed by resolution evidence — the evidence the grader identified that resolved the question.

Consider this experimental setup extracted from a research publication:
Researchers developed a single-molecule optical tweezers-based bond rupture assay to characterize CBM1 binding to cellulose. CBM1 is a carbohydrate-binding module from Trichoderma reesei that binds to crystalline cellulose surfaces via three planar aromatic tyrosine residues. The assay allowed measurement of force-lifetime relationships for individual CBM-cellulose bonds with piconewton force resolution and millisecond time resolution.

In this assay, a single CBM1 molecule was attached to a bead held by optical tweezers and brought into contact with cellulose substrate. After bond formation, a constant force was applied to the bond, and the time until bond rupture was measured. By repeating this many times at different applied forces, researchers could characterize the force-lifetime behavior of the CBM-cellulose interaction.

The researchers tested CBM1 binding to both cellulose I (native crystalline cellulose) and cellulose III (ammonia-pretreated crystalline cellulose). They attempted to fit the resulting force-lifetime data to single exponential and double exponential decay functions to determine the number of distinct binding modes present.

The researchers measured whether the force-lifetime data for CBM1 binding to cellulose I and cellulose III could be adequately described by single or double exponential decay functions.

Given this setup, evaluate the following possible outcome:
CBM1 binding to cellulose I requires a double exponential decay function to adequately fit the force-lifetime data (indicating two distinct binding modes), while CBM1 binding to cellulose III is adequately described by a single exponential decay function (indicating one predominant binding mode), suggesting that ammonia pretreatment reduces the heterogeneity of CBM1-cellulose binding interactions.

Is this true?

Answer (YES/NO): NO